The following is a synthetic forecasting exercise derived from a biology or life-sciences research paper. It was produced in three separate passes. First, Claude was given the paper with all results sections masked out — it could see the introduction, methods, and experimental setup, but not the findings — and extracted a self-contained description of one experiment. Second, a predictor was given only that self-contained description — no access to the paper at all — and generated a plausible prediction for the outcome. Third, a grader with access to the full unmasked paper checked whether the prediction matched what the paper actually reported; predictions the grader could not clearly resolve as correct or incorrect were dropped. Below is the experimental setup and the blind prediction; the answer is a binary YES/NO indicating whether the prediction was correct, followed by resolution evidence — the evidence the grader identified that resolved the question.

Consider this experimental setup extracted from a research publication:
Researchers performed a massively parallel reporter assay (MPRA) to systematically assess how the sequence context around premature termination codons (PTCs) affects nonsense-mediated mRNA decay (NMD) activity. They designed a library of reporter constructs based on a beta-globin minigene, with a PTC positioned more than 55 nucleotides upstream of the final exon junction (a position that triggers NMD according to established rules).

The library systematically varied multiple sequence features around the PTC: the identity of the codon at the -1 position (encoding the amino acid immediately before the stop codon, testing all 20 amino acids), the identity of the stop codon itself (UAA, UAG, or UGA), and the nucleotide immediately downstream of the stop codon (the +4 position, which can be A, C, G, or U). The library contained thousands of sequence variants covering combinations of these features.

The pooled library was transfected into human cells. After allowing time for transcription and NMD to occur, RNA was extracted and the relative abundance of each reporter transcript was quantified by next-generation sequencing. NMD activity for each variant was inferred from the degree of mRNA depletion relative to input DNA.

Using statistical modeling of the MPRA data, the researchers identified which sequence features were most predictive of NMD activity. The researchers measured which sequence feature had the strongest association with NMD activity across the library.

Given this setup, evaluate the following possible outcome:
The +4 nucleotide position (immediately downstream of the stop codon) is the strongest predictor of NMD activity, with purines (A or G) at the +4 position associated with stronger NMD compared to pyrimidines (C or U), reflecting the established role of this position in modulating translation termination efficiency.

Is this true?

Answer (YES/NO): NO